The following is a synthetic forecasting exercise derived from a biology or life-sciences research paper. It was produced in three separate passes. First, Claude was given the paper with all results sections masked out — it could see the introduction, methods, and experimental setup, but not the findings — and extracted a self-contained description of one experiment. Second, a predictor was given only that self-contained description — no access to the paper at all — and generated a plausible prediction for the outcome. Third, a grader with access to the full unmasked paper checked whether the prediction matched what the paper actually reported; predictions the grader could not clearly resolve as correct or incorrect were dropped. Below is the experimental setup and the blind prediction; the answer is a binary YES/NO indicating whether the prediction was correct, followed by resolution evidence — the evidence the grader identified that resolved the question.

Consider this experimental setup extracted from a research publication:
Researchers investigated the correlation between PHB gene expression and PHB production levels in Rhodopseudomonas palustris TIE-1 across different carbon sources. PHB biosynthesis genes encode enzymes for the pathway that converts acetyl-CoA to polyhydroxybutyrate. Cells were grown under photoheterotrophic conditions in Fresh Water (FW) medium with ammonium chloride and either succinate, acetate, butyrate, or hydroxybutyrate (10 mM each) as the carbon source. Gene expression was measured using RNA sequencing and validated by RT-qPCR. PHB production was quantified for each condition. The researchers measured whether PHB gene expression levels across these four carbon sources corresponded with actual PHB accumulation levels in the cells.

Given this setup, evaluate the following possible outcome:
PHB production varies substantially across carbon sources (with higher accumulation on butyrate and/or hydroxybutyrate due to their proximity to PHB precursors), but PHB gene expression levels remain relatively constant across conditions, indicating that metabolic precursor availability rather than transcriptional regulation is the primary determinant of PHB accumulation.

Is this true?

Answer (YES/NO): YES